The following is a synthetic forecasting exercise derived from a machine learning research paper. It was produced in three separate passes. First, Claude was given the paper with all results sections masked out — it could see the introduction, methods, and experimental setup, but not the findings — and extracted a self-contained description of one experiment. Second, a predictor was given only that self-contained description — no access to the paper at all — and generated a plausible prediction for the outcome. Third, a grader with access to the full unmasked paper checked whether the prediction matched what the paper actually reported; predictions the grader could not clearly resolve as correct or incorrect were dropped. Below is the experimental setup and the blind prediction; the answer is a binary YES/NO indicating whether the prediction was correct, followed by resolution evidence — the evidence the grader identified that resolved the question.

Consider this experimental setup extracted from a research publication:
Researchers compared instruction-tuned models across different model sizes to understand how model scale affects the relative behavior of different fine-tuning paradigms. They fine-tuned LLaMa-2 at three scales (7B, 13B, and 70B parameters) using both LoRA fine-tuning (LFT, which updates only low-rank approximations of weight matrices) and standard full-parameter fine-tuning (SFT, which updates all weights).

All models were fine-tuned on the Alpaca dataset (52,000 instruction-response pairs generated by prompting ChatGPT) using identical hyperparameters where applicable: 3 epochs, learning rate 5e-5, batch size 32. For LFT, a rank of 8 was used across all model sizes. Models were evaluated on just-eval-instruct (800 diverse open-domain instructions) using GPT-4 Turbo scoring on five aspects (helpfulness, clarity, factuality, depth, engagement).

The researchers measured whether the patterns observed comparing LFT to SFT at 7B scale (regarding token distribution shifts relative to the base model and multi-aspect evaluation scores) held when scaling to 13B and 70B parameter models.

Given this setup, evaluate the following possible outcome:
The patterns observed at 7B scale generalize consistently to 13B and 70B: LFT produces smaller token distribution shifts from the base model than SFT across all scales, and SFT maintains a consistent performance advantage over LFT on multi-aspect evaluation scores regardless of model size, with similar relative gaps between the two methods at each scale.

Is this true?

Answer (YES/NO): NO